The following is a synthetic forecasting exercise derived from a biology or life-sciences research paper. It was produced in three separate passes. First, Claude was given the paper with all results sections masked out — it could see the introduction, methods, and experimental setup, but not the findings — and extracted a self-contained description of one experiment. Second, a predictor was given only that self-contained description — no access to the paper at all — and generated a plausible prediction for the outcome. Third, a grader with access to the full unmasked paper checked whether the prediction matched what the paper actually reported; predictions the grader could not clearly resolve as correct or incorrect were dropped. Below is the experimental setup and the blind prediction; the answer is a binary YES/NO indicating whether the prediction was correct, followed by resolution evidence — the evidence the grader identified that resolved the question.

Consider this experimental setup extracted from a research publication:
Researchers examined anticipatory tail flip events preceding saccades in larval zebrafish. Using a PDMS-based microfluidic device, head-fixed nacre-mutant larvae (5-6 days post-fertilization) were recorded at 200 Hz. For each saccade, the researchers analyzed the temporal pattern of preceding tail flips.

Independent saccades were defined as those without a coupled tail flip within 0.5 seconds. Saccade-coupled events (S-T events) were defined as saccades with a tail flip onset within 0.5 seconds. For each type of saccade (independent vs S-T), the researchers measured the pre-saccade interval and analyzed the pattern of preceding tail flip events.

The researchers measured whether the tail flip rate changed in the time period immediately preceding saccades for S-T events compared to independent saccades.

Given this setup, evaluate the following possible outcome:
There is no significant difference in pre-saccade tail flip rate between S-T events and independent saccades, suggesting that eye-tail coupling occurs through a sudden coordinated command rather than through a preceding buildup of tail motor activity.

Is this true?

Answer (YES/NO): NO